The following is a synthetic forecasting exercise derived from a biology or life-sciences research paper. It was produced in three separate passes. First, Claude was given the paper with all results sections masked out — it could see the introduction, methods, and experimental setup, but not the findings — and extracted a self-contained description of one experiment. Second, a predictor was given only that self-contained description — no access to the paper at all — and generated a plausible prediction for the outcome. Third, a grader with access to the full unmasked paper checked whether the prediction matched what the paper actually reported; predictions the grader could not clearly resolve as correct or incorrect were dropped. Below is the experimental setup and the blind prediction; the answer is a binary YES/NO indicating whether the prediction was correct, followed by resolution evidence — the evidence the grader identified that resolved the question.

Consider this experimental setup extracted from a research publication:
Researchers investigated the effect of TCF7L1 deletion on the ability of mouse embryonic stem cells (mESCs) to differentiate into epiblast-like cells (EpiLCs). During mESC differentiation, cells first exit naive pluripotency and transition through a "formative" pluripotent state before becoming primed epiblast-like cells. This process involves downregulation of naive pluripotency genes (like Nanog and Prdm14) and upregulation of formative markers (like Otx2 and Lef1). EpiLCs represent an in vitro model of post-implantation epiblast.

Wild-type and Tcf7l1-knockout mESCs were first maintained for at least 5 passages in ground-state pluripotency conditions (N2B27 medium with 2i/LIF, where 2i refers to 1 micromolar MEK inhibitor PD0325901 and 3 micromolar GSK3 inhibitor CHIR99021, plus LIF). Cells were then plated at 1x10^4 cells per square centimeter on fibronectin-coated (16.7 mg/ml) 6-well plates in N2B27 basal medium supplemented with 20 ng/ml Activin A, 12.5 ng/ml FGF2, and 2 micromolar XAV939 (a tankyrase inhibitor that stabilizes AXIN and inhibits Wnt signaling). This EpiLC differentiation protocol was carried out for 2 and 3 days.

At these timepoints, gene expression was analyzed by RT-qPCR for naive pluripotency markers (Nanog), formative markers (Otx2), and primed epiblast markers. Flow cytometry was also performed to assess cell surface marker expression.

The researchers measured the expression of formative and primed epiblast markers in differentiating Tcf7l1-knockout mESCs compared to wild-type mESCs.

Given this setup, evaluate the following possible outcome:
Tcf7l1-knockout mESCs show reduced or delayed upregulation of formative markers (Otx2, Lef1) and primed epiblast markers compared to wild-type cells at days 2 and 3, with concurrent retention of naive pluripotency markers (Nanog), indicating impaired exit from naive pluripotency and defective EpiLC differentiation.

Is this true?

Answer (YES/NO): NO